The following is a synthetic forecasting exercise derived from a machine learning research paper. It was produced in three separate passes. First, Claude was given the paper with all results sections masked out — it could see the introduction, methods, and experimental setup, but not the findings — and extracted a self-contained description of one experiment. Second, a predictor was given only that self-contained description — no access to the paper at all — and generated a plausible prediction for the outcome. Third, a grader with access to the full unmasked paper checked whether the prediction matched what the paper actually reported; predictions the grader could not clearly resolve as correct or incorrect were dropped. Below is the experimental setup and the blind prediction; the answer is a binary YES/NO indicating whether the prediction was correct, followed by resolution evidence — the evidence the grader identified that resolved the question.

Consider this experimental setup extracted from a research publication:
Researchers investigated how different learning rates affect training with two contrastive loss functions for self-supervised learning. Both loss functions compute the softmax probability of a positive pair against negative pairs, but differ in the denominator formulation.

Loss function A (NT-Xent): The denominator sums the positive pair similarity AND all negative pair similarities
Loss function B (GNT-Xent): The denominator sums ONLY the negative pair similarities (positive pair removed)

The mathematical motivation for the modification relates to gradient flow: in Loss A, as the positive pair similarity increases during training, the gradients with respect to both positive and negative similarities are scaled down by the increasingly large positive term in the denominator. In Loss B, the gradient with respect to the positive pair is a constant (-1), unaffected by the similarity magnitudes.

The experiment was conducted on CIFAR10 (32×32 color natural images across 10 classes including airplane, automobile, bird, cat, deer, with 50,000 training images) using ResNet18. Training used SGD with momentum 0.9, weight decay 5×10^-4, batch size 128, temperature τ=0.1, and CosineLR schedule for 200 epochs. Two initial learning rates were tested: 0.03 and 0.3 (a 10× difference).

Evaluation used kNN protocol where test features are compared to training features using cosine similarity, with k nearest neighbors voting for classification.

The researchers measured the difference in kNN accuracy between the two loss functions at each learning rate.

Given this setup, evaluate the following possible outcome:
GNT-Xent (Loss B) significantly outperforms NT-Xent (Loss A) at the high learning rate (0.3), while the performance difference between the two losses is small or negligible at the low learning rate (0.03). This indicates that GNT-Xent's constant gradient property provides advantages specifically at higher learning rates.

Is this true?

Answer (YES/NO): NO